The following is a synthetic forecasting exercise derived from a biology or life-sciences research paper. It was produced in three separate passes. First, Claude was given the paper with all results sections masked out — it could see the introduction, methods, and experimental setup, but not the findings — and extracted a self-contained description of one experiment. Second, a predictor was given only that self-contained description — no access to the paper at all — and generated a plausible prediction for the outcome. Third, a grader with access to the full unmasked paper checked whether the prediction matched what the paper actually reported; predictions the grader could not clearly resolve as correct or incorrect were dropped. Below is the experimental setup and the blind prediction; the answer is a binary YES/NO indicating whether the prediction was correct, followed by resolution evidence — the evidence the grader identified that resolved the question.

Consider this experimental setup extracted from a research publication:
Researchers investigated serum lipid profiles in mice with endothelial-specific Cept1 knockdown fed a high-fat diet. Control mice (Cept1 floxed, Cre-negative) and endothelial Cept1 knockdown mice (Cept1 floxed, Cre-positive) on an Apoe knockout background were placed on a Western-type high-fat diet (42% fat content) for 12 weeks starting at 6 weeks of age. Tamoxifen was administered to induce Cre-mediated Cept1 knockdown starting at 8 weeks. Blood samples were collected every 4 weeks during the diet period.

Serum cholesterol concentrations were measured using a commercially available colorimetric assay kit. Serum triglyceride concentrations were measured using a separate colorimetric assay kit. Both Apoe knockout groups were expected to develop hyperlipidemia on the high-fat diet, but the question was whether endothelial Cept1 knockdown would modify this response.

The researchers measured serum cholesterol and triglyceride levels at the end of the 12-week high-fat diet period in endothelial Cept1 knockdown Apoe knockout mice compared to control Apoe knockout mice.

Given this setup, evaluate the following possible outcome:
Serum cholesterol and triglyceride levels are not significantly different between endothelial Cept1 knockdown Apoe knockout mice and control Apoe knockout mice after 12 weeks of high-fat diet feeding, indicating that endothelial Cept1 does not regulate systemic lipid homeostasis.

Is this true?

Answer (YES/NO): NO